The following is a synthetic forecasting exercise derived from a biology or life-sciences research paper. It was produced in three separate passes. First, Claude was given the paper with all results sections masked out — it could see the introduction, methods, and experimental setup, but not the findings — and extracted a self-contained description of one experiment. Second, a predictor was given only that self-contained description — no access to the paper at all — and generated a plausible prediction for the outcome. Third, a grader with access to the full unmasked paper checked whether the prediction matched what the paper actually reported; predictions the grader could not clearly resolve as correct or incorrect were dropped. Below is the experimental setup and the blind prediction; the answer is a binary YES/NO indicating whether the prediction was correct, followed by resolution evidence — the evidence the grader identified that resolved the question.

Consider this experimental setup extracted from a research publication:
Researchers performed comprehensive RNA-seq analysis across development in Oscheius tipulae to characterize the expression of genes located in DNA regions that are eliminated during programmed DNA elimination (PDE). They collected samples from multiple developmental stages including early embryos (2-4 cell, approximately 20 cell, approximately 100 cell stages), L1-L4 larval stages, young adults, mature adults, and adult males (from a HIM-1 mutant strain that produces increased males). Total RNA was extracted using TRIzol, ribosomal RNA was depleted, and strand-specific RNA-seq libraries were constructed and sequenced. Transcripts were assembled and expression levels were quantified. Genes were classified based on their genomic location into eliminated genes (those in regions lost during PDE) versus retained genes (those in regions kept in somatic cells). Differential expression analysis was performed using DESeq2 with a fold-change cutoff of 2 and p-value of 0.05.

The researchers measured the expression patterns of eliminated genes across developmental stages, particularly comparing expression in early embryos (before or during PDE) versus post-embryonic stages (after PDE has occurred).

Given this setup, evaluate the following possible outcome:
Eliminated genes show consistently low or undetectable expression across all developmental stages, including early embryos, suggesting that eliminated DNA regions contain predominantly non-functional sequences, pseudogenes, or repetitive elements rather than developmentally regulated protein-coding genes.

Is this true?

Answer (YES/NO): NO